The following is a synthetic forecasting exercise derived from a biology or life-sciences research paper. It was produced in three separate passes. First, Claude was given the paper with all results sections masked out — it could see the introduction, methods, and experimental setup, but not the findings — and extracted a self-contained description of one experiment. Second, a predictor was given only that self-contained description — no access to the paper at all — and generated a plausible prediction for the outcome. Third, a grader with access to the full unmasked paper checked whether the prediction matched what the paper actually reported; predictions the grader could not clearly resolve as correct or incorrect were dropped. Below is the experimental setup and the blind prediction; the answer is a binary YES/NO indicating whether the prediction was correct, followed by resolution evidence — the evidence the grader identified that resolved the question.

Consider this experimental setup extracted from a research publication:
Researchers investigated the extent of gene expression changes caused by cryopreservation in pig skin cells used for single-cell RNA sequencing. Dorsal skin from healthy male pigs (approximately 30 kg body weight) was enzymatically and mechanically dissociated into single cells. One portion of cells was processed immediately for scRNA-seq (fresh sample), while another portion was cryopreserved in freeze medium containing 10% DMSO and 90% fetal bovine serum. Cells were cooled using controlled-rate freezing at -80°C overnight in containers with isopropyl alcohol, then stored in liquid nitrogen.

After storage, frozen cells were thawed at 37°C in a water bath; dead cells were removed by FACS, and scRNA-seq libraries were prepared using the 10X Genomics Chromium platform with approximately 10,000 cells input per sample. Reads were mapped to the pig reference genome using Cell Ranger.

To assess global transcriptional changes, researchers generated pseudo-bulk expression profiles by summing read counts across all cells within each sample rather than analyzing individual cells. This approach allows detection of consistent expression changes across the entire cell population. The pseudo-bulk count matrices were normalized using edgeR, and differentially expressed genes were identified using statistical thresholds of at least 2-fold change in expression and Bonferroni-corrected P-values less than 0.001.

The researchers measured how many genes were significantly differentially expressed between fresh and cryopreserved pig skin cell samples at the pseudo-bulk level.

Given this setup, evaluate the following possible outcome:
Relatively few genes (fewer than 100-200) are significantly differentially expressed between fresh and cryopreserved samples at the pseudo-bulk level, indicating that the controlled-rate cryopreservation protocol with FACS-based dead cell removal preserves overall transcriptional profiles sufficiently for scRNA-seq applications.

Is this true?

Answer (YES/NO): YES